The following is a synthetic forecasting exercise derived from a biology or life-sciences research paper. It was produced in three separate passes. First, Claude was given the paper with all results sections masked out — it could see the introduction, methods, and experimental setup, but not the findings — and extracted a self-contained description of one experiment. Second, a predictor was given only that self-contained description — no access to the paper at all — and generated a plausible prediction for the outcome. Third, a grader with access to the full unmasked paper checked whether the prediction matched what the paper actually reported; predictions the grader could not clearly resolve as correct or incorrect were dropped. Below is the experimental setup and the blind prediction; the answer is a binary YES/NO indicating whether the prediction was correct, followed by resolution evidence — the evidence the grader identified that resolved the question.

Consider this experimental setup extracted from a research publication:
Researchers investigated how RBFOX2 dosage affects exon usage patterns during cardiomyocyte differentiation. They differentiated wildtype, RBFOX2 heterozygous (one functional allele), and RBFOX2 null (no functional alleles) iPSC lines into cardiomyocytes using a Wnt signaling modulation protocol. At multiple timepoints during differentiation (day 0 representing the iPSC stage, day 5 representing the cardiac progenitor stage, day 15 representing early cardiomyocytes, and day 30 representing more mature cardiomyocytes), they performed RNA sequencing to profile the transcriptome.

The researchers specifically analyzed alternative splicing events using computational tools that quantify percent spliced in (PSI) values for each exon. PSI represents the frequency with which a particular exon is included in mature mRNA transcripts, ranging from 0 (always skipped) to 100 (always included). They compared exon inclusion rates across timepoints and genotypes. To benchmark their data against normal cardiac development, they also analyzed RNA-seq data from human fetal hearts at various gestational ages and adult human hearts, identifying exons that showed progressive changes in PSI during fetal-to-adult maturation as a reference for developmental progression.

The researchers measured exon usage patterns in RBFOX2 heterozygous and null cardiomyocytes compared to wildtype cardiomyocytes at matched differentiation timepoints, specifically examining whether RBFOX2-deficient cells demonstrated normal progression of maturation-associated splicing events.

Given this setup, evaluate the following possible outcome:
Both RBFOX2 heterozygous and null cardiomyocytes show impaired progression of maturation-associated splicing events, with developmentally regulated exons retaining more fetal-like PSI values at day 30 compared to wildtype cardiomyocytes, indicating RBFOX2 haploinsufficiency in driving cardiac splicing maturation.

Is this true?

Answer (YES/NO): YES